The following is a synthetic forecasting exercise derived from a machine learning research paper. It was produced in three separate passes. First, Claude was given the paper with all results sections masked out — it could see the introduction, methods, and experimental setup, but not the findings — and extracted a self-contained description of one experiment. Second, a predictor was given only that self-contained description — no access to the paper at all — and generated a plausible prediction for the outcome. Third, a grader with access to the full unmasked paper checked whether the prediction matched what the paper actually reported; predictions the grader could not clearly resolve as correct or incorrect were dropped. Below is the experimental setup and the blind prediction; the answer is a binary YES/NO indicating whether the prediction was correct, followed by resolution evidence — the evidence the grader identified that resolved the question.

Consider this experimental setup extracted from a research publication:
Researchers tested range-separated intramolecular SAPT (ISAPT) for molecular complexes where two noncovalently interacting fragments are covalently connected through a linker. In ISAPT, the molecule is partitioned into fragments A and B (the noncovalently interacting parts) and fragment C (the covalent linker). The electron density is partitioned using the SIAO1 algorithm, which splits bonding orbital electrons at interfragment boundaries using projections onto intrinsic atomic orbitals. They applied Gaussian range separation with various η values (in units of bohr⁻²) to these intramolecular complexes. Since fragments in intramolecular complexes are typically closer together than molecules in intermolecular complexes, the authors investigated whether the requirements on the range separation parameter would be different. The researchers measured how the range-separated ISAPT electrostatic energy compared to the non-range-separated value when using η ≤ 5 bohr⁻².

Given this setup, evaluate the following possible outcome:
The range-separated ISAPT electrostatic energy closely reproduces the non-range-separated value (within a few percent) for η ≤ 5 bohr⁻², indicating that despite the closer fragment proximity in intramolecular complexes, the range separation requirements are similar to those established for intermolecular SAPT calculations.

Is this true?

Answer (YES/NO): NO